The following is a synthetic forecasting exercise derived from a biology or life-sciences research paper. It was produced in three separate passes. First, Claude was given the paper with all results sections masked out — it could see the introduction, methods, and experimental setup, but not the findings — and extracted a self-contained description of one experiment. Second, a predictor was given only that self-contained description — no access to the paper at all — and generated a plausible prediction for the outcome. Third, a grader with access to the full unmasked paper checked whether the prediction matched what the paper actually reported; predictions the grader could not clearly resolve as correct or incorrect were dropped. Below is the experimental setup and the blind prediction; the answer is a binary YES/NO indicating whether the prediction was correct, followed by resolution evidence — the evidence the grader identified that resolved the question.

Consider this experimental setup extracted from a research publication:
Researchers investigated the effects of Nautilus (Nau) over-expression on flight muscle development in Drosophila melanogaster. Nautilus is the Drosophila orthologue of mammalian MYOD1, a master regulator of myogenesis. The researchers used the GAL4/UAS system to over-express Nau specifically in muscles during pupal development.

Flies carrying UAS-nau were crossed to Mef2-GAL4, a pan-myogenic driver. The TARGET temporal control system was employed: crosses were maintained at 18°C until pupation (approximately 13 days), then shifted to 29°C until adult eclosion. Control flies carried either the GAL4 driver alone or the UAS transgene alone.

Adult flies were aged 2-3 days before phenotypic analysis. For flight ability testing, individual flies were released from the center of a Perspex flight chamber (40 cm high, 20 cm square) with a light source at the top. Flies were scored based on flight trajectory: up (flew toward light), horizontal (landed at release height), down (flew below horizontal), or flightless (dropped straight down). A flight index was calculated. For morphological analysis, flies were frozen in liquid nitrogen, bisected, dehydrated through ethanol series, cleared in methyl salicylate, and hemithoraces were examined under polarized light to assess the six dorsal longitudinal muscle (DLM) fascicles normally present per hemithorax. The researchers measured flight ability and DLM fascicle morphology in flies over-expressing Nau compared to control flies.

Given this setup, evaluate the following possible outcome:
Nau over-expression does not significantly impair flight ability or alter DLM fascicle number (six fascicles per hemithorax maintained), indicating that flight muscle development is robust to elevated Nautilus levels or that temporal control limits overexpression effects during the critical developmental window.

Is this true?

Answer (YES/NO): NO